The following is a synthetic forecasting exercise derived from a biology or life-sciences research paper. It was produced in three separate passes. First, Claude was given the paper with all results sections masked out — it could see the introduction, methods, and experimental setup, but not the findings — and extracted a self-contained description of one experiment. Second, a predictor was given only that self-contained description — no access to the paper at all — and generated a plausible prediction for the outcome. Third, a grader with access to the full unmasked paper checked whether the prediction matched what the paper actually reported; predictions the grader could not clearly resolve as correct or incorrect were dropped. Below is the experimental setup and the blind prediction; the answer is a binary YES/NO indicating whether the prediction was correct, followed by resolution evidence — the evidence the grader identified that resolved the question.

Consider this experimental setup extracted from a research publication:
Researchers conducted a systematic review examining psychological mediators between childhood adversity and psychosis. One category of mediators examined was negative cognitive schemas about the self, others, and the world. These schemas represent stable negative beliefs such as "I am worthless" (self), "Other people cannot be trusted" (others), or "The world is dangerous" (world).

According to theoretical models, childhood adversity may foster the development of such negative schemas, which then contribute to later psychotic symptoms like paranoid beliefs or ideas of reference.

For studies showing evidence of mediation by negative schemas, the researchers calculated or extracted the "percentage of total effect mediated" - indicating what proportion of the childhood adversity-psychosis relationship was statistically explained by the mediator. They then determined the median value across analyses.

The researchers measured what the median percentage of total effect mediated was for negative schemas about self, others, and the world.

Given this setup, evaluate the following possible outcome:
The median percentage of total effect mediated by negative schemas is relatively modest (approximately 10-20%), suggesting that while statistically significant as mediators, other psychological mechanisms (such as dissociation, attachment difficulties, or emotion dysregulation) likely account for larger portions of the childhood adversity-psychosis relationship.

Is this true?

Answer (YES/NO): NO